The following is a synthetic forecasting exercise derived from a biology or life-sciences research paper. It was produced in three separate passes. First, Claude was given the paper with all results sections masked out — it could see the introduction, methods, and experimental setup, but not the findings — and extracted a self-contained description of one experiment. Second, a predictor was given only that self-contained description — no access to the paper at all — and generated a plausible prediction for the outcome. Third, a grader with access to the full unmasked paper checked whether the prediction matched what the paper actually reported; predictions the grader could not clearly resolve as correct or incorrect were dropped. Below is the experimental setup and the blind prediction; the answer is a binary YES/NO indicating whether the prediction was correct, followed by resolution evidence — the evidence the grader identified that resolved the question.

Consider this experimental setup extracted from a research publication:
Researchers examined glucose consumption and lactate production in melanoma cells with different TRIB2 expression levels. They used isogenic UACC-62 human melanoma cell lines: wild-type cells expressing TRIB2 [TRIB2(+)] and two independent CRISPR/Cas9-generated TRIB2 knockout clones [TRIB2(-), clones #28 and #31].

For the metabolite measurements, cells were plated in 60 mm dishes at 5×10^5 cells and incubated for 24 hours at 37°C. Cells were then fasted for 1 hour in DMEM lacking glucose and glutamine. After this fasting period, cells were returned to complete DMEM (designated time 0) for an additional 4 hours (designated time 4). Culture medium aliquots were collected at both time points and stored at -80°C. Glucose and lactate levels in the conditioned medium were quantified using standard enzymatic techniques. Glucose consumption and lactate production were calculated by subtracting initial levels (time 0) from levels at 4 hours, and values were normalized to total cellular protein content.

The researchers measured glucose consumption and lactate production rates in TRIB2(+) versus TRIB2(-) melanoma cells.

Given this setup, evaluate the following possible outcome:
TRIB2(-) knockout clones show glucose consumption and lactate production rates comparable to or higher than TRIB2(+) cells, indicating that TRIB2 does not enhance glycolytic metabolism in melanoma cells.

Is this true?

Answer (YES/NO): NO